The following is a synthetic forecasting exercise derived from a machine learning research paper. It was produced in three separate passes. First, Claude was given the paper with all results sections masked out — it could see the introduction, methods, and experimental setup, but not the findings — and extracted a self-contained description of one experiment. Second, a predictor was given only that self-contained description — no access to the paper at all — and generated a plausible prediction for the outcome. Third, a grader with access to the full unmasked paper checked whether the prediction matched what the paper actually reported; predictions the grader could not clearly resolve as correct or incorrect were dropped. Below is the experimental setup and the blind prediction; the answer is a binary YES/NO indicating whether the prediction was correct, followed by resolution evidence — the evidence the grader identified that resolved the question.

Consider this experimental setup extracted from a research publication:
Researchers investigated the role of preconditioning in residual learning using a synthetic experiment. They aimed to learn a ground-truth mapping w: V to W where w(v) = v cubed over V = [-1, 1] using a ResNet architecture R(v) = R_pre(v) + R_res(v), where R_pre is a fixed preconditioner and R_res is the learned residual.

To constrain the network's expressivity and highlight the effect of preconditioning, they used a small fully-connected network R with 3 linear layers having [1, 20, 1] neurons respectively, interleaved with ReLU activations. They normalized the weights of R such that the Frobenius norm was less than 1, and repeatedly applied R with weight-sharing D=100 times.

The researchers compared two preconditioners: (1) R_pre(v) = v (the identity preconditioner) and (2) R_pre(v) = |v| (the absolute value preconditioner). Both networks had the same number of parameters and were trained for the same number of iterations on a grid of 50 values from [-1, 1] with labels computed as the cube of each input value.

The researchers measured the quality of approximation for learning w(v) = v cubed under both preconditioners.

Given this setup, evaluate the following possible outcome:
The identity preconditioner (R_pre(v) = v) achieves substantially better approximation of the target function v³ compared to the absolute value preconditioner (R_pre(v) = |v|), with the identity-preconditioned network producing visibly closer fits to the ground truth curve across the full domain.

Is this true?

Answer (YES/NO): YES